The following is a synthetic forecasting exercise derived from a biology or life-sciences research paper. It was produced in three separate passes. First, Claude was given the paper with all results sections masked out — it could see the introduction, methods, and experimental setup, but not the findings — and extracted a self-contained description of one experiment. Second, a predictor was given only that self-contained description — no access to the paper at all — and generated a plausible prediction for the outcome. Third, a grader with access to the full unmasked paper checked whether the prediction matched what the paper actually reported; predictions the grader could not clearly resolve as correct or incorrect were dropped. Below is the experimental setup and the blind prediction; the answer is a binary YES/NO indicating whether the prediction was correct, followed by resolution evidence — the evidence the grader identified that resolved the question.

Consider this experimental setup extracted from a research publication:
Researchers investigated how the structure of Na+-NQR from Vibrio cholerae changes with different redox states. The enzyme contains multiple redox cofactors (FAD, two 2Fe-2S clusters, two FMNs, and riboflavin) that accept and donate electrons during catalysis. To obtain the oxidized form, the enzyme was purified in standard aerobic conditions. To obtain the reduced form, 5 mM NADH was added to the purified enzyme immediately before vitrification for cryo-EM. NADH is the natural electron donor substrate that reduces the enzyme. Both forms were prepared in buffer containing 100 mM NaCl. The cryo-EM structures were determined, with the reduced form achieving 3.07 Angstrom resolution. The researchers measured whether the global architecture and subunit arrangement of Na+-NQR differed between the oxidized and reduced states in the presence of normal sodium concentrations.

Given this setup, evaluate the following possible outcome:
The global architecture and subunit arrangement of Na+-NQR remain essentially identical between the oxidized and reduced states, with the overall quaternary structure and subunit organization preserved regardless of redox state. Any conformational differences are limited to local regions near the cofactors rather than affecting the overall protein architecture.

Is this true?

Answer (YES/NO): YES